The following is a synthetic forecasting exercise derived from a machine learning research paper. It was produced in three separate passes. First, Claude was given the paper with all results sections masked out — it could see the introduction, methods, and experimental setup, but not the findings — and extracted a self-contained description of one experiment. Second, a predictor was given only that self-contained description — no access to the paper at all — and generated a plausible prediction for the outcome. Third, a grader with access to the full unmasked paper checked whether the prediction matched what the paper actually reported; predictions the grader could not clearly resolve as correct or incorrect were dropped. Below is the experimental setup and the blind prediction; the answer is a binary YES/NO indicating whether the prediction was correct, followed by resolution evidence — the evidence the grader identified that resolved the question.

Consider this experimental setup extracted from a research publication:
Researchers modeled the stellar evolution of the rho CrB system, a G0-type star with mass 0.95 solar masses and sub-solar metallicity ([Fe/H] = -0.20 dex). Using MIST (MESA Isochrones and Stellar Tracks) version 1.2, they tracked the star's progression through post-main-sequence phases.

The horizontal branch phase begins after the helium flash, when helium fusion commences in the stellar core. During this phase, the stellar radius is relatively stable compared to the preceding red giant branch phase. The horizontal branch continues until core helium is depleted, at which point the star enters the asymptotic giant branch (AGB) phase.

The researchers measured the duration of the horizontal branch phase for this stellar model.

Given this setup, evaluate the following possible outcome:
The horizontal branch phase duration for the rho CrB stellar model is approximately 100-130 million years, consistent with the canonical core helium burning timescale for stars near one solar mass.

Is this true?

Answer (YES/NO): YES